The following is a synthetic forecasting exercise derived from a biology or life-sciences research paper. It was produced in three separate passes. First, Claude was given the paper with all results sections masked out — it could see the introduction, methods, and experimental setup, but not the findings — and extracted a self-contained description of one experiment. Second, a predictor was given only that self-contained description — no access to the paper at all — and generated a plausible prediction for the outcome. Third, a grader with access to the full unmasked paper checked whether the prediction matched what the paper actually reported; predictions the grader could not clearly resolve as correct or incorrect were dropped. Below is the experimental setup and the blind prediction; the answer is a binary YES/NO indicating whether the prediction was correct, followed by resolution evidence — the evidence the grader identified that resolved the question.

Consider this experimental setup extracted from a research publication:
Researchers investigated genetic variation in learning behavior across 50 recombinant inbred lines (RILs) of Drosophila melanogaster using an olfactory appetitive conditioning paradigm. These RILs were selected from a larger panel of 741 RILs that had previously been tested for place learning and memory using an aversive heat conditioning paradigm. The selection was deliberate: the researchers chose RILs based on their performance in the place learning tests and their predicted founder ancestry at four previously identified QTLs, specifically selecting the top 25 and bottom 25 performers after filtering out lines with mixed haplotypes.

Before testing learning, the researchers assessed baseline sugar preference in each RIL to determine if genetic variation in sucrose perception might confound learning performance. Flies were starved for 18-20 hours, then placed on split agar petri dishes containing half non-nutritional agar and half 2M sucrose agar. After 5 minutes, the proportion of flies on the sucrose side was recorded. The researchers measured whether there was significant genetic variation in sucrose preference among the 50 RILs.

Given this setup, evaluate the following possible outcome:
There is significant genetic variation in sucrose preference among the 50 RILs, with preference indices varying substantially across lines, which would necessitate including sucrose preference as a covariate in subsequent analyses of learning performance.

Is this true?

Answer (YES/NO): NO